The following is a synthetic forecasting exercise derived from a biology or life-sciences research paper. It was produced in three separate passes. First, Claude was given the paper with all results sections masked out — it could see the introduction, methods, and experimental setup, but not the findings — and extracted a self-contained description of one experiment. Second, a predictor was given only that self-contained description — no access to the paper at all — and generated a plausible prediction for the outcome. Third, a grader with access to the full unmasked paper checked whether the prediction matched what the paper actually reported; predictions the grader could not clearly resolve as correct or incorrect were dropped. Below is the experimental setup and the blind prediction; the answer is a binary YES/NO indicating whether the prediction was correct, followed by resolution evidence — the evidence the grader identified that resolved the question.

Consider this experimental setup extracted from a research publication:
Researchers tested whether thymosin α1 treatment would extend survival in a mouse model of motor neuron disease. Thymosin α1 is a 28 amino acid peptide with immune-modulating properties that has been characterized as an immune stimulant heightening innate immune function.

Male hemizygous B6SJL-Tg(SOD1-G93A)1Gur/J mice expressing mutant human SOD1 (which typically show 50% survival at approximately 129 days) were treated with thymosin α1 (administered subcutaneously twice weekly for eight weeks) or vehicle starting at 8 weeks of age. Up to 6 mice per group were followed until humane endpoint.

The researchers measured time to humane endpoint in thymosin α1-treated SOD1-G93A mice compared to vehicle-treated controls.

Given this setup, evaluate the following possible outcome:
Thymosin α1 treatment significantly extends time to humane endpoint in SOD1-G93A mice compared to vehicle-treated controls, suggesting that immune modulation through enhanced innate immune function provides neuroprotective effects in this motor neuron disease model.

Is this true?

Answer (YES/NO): NO